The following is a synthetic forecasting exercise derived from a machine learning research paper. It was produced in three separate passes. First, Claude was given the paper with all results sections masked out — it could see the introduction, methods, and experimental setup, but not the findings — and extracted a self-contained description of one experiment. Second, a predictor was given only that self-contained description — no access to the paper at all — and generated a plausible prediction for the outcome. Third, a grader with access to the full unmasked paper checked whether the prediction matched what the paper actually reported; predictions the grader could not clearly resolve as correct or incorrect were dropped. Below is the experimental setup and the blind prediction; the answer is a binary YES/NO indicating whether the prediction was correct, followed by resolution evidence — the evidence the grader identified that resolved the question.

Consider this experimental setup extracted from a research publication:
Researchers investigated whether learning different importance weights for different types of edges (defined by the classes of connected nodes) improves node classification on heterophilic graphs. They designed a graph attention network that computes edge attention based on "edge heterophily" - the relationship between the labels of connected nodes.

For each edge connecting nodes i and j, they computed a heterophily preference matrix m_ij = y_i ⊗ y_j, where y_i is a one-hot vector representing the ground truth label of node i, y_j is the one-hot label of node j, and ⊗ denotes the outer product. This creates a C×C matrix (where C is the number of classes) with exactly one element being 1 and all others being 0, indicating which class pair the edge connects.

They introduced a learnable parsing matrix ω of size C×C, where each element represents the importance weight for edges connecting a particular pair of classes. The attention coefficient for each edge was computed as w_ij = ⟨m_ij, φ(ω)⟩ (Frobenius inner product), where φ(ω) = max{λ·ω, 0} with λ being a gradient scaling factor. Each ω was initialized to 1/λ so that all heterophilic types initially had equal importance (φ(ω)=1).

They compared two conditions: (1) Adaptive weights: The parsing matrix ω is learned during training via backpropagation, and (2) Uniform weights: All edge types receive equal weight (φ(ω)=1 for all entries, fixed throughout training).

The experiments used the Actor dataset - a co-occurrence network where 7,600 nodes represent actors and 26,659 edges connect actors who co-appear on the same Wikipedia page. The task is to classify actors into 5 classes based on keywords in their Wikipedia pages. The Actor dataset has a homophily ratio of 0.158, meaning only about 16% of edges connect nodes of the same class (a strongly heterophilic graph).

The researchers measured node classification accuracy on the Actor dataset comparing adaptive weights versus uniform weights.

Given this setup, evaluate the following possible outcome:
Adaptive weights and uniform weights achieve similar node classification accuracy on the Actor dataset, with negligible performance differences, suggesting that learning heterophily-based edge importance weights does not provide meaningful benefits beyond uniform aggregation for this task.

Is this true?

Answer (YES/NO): NO